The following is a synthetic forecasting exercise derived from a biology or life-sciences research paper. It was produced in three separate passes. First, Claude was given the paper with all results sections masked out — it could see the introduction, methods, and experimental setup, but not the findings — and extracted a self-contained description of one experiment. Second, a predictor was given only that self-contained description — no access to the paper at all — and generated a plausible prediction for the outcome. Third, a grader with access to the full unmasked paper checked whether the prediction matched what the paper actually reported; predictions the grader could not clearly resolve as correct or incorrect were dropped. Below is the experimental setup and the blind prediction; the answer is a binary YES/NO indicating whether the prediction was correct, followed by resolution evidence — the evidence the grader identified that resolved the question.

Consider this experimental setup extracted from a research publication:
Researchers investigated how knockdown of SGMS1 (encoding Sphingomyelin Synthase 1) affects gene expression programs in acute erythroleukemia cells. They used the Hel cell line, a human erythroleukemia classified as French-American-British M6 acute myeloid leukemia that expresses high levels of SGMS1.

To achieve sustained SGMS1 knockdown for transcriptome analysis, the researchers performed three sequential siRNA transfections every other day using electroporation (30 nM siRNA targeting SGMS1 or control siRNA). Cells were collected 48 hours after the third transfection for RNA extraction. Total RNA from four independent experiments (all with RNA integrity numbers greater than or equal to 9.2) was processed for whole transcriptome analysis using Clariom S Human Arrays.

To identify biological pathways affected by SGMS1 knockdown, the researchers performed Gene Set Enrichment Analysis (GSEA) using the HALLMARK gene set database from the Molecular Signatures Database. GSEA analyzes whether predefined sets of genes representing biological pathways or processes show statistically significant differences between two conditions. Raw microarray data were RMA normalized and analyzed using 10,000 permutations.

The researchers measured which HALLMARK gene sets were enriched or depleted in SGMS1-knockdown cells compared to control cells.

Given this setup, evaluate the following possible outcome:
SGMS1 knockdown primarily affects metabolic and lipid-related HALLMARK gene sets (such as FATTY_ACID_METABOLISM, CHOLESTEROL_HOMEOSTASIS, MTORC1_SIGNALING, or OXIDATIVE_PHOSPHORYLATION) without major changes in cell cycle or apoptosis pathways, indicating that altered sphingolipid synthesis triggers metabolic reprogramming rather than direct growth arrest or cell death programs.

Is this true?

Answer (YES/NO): NO